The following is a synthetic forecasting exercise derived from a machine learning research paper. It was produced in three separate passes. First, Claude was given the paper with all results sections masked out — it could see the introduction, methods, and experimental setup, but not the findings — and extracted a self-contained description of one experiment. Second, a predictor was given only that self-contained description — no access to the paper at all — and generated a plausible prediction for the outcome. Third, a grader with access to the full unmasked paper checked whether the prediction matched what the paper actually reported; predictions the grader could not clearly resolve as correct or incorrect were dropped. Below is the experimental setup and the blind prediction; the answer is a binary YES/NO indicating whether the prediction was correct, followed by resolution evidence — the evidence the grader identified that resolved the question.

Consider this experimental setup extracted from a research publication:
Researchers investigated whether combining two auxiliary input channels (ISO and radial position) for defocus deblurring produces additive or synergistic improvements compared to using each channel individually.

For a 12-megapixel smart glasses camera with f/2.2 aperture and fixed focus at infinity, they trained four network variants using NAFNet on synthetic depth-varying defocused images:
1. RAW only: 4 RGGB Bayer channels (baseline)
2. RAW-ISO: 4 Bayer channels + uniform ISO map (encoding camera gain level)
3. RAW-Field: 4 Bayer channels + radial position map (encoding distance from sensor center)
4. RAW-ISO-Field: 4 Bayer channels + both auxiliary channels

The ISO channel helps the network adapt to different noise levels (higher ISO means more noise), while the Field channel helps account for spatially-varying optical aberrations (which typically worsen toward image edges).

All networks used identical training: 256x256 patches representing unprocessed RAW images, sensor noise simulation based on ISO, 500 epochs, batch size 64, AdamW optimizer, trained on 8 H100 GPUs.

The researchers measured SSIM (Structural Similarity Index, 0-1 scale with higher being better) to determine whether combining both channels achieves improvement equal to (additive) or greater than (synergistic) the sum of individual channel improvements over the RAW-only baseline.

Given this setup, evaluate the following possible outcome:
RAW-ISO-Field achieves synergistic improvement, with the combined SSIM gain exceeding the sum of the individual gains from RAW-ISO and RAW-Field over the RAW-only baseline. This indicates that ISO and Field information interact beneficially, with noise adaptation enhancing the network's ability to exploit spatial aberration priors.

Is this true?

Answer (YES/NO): YES